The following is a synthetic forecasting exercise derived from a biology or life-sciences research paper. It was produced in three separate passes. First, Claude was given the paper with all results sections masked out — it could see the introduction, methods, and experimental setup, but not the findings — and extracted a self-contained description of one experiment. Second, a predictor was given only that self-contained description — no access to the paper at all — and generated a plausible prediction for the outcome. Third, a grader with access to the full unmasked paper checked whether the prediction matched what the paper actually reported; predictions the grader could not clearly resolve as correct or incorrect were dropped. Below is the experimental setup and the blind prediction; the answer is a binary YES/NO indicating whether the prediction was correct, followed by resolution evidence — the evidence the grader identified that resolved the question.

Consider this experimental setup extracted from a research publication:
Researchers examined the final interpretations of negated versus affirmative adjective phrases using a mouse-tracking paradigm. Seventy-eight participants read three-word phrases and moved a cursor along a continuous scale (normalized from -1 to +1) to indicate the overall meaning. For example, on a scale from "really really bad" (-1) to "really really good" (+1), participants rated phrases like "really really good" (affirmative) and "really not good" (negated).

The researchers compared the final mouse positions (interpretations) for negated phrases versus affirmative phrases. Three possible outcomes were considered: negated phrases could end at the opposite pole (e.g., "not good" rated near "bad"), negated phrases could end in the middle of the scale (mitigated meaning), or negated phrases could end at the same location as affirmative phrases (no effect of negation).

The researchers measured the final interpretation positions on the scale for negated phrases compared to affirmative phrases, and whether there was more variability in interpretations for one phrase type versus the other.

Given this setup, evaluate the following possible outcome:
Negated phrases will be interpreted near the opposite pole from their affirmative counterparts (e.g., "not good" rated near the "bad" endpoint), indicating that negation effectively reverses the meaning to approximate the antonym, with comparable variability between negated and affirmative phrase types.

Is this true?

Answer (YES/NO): NO